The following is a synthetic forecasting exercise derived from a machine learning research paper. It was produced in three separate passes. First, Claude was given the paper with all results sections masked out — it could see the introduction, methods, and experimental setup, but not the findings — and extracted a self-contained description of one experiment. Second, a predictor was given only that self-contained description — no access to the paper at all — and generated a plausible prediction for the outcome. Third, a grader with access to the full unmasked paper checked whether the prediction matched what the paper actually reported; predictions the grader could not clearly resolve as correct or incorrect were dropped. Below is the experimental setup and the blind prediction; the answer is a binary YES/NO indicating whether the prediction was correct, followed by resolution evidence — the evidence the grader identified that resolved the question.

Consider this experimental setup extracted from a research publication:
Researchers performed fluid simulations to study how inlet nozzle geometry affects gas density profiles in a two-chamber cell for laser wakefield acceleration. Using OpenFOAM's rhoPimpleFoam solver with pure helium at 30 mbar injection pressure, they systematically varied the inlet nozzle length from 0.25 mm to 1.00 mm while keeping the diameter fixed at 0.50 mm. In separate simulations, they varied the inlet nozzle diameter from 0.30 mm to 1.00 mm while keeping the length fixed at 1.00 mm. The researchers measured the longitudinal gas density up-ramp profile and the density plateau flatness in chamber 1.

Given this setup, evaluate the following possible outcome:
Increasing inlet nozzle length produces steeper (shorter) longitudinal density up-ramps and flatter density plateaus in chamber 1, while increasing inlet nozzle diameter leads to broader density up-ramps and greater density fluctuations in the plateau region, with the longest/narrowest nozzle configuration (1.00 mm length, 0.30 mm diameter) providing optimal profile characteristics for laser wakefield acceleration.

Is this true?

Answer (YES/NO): NO